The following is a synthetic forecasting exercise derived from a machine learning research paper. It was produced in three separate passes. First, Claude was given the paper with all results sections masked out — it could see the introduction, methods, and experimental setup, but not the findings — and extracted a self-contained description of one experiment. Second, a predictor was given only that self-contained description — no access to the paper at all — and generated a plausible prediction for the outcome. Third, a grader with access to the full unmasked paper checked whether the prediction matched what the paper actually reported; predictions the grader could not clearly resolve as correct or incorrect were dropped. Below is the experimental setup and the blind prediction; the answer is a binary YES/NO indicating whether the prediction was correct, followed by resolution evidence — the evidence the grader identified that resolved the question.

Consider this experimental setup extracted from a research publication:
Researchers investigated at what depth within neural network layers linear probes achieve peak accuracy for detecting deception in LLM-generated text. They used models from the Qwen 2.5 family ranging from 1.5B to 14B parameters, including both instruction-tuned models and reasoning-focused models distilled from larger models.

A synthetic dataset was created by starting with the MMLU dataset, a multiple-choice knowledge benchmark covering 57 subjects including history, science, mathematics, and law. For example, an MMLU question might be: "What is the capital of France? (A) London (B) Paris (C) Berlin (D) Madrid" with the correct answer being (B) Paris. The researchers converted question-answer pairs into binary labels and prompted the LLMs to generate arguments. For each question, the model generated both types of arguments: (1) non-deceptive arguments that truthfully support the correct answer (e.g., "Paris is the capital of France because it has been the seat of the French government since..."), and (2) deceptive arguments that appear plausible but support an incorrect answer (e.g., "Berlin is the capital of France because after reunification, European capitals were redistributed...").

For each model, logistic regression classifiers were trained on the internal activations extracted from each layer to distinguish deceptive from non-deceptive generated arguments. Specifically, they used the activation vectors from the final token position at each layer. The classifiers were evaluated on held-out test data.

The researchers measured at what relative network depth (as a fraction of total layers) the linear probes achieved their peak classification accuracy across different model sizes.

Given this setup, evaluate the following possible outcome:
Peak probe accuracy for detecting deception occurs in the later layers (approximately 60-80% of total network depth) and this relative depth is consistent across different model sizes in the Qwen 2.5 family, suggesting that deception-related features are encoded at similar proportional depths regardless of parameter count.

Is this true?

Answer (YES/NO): YES